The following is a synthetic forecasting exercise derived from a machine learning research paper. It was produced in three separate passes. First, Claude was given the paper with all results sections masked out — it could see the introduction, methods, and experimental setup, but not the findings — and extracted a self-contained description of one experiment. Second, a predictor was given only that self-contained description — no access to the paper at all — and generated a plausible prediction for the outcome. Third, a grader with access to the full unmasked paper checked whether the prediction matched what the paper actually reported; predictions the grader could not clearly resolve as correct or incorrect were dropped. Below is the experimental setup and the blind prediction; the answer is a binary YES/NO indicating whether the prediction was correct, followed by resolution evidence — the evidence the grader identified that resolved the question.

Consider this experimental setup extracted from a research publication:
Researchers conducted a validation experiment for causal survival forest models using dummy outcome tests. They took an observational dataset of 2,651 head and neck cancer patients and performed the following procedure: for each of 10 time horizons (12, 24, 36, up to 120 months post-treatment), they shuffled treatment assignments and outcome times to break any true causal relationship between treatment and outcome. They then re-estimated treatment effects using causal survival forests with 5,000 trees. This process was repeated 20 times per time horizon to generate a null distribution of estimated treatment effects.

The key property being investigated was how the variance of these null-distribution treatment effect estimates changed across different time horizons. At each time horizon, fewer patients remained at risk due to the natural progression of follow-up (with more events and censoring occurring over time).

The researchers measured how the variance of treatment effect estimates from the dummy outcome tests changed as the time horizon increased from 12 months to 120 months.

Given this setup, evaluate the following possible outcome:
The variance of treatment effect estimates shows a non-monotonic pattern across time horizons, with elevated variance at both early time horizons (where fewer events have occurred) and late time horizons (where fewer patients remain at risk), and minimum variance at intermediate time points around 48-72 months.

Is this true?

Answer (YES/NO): NO